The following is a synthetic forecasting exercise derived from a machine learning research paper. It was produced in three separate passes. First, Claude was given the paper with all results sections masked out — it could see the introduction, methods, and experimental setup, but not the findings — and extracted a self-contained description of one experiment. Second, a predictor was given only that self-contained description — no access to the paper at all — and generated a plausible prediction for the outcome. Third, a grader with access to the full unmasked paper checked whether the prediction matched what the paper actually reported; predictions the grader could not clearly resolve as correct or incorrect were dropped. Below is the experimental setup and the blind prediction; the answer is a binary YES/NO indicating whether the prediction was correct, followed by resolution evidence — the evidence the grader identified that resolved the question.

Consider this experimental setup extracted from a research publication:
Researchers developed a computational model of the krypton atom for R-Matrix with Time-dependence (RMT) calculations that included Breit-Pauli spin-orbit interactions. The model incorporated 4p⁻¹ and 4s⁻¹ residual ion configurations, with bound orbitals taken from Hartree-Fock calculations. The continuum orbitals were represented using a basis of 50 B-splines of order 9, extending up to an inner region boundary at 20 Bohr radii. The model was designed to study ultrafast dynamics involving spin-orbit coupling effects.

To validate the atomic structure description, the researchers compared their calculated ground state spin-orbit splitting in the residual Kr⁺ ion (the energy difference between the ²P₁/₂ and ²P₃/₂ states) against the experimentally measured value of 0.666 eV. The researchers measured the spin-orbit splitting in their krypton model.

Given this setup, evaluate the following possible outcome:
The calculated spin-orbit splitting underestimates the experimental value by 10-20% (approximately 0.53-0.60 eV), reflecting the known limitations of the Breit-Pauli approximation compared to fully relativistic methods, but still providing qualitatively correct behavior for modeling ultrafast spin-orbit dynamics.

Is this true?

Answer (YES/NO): NO